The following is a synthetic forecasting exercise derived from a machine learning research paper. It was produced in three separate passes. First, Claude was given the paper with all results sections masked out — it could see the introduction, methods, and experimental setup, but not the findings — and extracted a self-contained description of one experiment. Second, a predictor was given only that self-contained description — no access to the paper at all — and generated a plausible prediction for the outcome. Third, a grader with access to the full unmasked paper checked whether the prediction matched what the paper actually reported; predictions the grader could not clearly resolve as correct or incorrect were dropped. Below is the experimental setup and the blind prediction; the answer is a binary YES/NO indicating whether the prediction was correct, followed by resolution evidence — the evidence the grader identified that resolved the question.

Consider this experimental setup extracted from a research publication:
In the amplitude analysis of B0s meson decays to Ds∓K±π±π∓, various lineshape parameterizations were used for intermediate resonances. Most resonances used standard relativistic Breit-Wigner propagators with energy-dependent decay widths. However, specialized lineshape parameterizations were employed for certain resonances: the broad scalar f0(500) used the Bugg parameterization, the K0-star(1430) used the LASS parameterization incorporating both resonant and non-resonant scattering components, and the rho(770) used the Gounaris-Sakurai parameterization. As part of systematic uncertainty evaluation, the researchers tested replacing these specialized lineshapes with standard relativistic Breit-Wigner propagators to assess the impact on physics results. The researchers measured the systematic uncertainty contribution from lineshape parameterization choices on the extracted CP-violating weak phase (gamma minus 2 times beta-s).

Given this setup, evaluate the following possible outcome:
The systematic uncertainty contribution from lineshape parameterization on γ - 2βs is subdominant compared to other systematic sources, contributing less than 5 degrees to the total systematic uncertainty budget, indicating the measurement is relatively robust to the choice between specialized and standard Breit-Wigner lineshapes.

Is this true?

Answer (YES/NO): YES